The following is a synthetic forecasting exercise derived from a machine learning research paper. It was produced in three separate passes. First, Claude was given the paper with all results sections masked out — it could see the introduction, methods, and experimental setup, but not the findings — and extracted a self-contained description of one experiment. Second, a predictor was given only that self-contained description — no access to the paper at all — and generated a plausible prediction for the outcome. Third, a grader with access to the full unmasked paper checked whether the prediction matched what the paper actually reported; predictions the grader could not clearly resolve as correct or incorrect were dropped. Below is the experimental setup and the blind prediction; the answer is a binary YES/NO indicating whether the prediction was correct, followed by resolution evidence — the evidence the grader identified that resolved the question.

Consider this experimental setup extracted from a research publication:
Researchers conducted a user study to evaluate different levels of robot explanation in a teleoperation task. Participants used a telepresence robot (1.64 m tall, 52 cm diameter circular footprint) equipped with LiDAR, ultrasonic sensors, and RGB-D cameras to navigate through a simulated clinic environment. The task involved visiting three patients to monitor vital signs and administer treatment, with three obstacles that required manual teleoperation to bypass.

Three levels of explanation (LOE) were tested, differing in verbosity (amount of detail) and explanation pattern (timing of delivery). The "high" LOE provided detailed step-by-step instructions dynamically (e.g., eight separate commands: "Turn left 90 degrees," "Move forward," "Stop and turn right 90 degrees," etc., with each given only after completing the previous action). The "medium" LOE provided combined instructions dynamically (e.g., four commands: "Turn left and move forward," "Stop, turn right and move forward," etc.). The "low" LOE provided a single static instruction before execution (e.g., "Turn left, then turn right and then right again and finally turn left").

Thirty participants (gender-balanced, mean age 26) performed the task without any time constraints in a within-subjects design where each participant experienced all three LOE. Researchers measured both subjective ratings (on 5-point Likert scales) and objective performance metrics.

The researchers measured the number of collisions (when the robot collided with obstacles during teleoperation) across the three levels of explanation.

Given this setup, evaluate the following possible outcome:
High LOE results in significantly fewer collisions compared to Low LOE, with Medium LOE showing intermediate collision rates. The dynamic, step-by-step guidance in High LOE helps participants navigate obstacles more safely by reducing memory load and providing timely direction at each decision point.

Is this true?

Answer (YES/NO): YES